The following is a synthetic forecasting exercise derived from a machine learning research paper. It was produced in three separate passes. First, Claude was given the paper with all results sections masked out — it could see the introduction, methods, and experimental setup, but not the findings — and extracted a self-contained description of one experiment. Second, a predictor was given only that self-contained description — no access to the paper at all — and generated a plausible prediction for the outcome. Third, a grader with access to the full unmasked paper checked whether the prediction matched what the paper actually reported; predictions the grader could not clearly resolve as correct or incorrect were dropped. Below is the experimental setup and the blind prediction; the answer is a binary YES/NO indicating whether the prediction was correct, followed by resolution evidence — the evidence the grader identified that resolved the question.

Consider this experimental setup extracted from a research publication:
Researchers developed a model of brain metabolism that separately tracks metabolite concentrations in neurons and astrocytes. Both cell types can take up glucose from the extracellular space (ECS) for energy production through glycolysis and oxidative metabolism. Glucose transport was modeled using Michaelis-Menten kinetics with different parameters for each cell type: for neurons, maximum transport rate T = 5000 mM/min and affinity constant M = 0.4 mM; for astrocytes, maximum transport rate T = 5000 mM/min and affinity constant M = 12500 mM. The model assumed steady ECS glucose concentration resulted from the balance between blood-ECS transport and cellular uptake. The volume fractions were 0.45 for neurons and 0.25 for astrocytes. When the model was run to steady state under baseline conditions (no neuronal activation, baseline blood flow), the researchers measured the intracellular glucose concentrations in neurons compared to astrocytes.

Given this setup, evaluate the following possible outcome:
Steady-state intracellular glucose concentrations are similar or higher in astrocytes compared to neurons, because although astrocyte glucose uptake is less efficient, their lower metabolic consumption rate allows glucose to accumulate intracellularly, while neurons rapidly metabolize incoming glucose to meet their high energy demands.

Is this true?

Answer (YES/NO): NO